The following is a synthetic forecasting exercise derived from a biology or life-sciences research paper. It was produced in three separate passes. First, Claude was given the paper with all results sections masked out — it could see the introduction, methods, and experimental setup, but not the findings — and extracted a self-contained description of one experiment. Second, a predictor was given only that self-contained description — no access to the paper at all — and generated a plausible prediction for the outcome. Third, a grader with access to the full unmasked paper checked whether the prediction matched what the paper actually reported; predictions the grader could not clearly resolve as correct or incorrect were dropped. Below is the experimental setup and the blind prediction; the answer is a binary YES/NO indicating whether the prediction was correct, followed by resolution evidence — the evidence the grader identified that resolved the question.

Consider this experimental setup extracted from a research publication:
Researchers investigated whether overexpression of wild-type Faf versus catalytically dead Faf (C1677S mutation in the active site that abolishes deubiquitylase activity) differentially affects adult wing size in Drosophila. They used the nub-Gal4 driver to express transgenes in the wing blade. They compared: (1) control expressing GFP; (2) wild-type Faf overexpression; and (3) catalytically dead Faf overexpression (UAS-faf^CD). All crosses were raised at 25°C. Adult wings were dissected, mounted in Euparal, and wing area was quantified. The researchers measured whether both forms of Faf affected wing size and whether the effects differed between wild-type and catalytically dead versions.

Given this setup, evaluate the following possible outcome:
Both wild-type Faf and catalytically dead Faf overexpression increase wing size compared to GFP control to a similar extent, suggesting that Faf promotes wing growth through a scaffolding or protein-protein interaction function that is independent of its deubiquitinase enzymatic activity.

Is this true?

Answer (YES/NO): NO